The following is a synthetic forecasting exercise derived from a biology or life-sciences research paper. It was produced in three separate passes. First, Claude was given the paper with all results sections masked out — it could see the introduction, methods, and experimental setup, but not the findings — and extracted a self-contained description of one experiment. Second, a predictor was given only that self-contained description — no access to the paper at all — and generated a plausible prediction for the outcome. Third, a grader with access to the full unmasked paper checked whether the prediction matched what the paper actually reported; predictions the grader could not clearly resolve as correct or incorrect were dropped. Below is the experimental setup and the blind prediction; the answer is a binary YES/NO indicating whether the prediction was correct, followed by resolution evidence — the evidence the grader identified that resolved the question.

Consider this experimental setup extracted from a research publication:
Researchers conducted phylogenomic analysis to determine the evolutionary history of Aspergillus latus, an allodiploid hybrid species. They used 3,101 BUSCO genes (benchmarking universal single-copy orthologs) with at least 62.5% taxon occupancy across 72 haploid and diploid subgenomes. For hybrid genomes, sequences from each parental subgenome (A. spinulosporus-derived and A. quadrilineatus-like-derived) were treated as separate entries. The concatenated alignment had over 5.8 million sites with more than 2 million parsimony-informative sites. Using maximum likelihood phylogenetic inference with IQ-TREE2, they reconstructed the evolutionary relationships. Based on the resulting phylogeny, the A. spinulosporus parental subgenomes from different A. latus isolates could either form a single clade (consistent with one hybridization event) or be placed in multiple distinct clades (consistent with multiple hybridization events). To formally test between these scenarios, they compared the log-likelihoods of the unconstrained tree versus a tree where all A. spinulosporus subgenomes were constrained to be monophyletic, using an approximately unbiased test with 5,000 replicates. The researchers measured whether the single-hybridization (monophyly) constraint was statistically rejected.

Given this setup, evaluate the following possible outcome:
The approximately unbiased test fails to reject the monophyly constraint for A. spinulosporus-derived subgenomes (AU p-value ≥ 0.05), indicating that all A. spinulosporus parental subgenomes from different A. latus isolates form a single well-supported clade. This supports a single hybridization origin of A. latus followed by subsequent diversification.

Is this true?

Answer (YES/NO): NO